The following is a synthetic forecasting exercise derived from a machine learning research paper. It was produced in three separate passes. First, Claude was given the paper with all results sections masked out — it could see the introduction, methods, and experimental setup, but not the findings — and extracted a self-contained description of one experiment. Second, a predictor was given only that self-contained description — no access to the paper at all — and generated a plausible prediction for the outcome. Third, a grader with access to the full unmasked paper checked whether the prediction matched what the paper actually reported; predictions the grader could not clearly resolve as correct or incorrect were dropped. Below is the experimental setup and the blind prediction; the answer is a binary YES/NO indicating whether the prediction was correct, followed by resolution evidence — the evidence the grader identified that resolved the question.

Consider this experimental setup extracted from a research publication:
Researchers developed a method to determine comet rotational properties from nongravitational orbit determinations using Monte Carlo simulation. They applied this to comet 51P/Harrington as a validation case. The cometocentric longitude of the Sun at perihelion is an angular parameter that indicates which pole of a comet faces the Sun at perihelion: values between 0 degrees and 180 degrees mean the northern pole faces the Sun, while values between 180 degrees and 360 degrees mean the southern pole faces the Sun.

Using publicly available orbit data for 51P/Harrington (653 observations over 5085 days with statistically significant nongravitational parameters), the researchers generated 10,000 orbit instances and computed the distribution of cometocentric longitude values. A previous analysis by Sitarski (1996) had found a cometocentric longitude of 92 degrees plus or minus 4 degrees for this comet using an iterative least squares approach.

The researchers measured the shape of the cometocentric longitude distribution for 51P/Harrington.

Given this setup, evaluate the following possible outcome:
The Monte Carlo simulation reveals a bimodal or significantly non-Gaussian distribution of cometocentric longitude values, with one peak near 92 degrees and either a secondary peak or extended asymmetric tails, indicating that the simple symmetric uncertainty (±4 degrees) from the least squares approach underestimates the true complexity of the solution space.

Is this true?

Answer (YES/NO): NO